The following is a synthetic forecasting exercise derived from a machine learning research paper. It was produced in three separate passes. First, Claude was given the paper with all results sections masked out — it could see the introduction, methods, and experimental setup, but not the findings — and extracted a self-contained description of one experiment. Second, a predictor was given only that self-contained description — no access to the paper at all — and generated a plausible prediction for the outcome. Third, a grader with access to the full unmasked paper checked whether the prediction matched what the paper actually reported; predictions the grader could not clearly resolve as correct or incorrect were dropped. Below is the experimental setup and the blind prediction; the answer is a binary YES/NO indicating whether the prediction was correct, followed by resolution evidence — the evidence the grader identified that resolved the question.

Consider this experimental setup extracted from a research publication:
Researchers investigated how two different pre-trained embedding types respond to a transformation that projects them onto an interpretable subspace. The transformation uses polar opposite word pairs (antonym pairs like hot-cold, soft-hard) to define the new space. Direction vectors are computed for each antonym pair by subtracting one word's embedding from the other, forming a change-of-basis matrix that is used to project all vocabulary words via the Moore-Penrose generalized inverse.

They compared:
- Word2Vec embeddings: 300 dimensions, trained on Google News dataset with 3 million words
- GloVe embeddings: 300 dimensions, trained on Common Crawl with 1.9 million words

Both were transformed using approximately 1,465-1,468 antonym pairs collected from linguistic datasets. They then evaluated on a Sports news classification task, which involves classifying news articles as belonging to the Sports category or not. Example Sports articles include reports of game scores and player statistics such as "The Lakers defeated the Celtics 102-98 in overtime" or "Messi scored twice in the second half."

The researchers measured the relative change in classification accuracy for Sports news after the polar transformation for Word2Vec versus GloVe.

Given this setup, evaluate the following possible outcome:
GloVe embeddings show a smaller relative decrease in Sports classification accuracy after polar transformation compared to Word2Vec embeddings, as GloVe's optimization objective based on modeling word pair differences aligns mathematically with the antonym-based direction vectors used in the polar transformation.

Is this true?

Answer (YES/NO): YES